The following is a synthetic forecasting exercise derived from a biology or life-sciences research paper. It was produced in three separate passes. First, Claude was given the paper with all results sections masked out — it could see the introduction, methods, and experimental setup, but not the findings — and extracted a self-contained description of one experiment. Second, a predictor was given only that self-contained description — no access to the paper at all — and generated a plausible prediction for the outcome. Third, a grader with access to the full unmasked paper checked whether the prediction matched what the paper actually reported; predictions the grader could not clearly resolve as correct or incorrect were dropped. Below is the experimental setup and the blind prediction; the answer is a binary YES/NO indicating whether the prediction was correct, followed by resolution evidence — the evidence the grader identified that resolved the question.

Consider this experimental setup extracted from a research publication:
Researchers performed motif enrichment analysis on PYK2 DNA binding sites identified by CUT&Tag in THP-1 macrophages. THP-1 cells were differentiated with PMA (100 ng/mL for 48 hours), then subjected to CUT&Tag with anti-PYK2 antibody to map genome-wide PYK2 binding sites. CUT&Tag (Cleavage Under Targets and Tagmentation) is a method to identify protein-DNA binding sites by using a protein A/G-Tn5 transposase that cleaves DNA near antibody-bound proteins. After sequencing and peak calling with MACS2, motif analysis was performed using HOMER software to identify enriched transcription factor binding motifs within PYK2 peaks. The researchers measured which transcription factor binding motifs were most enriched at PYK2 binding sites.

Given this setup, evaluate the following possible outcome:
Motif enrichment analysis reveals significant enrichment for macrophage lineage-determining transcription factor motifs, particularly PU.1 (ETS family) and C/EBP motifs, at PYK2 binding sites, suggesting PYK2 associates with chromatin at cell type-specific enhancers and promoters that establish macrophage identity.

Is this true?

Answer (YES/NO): NO